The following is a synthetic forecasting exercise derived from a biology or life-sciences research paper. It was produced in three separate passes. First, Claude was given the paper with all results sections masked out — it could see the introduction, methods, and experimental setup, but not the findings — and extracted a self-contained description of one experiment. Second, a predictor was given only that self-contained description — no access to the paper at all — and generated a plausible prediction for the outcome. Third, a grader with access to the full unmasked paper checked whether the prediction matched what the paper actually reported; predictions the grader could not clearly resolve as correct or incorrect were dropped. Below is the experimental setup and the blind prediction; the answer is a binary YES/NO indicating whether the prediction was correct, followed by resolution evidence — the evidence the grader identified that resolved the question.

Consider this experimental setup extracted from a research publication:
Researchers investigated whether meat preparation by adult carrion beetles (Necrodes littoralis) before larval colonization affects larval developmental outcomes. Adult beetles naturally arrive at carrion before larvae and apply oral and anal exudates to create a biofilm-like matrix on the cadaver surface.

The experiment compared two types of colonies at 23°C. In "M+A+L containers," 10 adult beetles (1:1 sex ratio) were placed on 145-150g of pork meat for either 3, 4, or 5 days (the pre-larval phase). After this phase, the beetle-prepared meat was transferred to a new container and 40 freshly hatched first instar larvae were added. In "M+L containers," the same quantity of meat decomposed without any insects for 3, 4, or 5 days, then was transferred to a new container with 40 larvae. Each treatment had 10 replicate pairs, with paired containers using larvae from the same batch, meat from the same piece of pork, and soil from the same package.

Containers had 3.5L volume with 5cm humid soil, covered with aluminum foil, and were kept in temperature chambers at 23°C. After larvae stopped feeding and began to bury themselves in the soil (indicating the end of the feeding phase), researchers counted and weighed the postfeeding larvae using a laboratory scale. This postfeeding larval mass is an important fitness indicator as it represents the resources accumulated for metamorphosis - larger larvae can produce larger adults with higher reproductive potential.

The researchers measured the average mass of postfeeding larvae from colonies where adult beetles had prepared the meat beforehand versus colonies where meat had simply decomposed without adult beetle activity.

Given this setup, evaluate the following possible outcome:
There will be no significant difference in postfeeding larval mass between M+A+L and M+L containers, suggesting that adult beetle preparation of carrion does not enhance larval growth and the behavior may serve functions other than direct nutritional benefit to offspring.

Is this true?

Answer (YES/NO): NO